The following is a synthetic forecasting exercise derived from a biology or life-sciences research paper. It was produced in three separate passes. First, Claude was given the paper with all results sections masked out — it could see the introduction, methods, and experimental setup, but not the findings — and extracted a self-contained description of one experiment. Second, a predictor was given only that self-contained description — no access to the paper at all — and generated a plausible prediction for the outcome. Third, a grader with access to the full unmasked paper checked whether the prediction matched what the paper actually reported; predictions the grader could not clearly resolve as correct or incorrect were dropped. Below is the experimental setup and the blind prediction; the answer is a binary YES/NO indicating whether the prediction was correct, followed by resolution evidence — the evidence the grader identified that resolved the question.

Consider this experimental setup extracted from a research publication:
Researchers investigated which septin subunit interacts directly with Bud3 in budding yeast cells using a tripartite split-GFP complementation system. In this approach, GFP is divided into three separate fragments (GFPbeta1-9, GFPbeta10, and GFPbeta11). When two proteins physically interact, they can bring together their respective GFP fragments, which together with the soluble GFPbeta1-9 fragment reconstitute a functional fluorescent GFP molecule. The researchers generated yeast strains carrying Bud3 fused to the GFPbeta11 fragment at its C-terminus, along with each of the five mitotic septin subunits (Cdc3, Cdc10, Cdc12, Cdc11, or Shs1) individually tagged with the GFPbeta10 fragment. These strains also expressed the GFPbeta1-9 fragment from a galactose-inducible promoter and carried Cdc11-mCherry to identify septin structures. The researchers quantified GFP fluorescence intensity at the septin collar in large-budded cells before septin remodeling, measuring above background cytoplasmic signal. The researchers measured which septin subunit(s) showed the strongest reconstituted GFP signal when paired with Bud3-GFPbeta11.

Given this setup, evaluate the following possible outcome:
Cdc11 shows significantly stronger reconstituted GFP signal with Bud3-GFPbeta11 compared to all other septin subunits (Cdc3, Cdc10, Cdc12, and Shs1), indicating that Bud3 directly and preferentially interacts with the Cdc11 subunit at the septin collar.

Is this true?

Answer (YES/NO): NO